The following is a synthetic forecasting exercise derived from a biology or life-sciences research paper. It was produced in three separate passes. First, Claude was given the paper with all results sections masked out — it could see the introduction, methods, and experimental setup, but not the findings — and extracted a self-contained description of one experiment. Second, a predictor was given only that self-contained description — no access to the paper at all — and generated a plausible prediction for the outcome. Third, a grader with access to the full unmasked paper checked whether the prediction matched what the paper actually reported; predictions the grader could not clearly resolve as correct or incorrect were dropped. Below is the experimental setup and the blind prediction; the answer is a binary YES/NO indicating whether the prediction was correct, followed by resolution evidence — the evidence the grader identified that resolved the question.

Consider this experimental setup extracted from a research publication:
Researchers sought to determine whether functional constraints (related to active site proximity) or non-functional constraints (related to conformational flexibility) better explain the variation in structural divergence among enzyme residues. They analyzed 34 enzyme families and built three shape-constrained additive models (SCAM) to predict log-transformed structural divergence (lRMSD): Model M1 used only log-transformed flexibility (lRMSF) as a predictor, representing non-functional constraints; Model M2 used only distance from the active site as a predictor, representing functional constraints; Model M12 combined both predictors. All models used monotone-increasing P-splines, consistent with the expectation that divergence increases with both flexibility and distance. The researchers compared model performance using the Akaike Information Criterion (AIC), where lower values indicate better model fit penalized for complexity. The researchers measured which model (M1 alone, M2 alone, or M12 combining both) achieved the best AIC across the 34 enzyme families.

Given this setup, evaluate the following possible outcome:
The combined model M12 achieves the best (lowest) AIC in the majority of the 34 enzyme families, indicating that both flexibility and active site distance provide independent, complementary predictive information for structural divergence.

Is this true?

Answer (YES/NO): YES